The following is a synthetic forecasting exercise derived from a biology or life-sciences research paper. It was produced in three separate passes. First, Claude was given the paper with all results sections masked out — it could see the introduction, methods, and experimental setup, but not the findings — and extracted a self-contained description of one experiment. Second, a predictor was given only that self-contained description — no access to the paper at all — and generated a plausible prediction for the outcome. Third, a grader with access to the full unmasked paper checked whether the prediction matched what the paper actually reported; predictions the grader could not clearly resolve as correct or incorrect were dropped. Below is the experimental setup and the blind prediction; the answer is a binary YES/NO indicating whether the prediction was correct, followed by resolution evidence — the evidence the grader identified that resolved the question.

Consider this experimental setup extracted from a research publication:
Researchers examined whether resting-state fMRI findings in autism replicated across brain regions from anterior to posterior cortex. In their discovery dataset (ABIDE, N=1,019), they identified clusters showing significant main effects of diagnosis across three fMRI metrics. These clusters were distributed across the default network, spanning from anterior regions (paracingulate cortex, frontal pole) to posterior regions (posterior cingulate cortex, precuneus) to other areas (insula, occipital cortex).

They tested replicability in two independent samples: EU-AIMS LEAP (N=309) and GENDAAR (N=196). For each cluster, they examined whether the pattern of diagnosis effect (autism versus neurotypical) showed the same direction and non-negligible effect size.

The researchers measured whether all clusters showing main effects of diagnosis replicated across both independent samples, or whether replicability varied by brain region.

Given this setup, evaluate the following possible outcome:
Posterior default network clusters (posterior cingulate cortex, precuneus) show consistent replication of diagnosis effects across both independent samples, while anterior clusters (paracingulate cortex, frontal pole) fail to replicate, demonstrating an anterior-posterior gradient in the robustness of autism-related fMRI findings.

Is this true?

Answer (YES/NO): NO